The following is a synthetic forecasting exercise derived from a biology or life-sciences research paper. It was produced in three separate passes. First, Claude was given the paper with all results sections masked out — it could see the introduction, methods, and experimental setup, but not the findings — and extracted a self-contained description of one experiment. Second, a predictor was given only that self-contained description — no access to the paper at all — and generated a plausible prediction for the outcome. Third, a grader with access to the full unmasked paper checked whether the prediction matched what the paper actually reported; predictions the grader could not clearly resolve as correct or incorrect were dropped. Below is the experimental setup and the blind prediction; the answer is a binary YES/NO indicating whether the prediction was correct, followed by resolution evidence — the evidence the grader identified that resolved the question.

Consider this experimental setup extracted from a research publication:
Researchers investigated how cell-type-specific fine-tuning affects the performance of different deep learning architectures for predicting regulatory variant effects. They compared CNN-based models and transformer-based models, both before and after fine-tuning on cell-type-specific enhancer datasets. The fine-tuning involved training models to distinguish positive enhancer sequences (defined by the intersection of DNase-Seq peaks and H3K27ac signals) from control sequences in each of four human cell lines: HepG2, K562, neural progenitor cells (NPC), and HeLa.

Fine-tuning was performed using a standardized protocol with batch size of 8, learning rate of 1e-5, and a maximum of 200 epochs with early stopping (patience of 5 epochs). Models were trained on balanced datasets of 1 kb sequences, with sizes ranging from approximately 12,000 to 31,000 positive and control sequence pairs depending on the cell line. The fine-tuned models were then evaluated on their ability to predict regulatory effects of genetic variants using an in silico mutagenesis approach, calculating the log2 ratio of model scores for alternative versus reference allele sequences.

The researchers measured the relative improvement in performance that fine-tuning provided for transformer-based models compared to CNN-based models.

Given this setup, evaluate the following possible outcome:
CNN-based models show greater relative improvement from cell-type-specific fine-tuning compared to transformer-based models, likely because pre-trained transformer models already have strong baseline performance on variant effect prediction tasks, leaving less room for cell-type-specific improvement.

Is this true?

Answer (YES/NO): NO